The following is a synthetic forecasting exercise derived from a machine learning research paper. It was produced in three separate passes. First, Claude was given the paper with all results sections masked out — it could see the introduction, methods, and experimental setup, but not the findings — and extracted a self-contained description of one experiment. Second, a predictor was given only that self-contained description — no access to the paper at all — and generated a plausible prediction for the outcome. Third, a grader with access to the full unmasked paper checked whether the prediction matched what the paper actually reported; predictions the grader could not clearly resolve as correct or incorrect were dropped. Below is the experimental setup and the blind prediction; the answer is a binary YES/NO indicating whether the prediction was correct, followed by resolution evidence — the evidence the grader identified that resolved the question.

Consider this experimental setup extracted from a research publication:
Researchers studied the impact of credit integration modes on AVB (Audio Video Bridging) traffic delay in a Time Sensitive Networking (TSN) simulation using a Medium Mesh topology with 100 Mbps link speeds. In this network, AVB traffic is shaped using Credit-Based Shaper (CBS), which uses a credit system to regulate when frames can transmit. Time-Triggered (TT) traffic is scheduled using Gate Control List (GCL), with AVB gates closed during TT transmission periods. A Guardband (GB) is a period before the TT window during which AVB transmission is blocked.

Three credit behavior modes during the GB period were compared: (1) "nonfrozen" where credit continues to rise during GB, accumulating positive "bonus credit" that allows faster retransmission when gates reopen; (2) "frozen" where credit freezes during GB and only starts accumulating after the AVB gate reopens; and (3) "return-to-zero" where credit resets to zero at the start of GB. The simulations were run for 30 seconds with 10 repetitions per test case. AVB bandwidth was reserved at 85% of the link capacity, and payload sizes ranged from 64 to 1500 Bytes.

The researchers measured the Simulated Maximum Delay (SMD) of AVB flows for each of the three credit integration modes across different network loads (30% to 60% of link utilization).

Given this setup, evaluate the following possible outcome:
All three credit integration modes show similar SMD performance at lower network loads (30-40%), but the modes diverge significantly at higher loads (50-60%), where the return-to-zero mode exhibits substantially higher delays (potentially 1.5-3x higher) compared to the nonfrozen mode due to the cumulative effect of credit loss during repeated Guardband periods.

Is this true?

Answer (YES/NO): NO